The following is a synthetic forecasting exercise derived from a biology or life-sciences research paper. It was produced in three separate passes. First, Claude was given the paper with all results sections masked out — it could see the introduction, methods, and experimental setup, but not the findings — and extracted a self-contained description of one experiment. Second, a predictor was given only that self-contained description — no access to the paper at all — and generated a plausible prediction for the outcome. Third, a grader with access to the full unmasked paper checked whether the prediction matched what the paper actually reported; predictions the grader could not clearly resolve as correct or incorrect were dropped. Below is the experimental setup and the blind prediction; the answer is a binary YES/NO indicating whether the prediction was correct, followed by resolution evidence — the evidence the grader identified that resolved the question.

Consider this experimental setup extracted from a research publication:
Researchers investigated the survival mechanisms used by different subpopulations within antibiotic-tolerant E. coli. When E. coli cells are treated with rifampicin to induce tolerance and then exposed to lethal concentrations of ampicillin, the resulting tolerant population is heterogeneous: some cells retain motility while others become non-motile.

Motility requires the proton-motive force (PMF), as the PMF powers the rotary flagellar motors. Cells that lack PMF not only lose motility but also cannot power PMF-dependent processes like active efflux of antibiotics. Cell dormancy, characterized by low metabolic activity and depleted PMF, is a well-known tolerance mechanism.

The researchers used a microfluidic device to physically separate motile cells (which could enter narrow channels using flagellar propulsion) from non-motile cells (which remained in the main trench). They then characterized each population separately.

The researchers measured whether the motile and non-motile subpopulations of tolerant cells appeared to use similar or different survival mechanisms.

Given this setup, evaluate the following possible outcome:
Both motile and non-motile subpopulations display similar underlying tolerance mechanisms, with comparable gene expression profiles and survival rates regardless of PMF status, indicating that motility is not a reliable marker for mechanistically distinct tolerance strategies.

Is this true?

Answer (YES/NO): NO